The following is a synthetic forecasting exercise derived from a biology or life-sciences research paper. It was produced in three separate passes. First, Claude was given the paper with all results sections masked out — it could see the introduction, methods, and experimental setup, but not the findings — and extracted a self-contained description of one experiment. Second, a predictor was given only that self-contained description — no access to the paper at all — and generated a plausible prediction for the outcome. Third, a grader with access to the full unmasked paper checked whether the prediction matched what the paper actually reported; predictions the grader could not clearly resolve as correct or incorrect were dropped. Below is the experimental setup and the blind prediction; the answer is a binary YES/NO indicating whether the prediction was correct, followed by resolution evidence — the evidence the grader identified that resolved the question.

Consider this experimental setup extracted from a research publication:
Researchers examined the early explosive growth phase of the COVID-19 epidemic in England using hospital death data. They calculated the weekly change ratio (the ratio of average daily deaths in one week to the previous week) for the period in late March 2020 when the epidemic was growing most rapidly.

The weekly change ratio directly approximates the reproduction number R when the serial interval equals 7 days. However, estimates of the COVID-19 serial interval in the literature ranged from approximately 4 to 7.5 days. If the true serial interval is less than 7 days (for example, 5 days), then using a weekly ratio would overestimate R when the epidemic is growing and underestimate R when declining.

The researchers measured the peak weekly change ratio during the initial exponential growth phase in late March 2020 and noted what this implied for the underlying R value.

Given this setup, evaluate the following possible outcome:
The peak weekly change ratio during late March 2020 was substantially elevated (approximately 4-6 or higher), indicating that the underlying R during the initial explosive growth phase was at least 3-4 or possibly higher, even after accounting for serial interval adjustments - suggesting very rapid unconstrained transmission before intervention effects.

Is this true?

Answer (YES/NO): YES